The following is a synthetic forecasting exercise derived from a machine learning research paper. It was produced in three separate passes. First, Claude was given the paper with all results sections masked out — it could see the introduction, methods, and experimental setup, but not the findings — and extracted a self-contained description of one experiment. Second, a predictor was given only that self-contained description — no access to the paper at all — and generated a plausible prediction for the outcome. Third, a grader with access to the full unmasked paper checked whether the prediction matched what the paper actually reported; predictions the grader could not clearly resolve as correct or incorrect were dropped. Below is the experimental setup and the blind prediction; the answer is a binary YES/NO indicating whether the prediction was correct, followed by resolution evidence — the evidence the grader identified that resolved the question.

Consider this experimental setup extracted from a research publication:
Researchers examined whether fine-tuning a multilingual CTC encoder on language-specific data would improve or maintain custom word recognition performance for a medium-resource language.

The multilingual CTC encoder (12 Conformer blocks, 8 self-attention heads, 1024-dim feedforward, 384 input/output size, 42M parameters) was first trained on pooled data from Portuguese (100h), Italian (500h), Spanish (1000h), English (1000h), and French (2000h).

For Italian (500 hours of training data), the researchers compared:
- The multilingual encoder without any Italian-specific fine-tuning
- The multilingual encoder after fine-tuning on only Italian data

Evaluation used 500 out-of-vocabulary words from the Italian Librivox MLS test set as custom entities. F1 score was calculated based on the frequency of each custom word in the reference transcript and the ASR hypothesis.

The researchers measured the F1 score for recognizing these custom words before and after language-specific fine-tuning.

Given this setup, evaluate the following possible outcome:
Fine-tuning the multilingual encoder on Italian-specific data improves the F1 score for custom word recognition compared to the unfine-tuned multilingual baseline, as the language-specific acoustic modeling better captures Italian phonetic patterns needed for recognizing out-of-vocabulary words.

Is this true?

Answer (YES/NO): NO